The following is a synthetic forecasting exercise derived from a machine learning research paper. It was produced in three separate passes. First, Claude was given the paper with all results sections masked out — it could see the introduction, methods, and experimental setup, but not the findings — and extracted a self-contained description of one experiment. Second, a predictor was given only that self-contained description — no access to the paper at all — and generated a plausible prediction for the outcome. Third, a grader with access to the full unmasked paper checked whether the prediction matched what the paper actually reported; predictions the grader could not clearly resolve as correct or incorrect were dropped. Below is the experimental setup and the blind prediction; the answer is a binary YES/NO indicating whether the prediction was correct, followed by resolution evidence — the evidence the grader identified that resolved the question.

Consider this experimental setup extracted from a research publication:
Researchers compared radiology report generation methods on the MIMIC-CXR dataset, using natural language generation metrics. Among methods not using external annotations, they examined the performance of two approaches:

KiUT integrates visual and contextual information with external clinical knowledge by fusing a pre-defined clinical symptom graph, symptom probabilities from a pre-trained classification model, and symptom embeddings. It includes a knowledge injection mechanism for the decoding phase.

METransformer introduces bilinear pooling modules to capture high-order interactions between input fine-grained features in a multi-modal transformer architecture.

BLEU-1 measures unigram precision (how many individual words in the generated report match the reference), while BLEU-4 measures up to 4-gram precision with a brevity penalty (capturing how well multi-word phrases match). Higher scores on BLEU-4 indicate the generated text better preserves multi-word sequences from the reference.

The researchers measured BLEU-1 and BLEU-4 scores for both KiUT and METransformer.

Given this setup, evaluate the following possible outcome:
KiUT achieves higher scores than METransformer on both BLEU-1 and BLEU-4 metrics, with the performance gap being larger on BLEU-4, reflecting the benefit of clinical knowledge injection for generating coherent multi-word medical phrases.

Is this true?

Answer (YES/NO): NO